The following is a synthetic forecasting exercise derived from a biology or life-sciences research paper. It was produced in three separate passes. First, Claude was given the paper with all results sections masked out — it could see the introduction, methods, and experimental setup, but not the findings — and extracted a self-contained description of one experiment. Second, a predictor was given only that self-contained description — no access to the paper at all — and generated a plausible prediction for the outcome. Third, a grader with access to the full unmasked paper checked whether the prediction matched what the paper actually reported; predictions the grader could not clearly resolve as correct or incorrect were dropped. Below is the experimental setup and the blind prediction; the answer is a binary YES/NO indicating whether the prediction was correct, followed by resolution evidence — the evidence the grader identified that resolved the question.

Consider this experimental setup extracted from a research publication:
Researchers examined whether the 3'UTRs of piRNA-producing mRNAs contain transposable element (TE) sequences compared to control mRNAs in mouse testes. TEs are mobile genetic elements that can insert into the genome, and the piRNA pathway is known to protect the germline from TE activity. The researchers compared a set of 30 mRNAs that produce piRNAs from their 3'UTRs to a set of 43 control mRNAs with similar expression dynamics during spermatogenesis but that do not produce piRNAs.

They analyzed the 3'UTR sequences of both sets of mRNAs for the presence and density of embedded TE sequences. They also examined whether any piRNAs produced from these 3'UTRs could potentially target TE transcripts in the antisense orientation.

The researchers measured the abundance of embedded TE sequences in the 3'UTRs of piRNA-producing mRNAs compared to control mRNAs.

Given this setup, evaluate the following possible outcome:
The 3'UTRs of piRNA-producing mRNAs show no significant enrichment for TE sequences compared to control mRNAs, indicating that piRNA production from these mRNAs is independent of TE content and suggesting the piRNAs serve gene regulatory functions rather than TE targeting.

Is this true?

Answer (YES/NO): NO